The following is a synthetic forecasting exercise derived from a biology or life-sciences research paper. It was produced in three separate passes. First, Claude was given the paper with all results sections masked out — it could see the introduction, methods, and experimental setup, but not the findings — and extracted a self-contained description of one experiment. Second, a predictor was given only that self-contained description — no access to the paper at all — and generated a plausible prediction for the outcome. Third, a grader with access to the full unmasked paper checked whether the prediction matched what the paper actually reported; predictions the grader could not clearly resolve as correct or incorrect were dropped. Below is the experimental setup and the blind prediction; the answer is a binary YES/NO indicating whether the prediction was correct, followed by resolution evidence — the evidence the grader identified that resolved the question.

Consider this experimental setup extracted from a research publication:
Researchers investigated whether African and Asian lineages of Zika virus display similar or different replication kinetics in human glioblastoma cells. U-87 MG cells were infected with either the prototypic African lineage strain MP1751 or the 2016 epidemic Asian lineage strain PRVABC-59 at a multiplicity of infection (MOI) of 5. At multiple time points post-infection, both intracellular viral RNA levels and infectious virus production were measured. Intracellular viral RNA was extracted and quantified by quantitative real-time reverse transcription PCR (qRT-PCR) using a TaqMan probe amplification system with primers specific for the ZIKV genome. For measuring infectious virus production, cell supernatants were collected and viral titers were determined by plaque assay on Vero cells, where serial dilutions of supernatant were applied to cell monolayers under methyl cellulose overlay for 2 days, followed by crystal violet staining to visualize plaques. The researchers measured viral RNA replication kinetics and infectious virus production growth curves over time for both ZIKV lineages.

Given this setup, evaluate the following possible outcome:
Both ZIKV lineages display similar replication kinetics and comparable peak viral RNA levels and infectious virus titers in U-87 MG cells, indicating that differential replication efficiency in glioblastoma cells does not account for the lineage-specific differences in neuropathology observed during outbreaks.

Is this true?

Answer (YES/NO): NO